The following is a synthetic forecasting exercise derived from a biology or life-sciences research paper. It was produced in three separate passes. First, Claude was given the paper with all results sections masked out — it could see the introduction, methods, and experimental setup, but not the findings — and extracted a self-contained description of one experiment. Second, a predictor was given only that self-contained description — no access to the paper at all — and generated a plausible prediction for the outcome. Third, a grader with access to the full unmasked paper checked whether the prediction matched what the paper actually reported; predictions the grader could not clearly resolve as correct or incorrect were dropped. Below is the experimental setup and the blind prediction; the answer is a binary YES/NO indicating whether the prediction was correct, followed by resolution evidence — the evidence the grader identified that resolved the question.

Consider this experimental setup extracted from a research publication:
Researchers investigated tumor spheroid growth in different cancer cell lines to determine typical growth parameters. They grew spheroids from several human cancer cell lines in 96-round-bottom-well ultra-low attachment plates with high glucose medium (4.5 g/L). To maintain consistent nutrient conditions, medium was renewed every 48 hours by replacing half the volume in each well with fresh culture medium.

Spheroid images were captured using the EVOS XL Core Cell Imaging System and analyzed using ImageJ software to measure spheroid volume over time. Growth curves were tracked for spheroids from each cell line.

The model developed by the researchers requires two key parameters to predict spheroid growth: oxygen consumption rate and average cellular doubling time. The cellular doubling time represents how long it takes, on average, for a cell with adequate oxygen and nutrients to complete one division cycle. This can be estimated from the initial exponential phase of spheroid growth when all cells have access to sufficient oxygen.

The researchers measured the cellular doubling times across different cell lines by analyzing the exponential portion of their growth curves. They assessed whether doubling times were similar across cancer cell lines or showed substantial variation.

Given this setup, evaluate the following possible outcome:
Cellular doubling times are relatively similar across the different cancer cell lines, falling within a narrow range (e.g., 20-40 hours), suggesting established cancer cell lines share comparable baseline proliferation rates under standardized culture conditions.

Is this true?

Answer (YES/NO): NO